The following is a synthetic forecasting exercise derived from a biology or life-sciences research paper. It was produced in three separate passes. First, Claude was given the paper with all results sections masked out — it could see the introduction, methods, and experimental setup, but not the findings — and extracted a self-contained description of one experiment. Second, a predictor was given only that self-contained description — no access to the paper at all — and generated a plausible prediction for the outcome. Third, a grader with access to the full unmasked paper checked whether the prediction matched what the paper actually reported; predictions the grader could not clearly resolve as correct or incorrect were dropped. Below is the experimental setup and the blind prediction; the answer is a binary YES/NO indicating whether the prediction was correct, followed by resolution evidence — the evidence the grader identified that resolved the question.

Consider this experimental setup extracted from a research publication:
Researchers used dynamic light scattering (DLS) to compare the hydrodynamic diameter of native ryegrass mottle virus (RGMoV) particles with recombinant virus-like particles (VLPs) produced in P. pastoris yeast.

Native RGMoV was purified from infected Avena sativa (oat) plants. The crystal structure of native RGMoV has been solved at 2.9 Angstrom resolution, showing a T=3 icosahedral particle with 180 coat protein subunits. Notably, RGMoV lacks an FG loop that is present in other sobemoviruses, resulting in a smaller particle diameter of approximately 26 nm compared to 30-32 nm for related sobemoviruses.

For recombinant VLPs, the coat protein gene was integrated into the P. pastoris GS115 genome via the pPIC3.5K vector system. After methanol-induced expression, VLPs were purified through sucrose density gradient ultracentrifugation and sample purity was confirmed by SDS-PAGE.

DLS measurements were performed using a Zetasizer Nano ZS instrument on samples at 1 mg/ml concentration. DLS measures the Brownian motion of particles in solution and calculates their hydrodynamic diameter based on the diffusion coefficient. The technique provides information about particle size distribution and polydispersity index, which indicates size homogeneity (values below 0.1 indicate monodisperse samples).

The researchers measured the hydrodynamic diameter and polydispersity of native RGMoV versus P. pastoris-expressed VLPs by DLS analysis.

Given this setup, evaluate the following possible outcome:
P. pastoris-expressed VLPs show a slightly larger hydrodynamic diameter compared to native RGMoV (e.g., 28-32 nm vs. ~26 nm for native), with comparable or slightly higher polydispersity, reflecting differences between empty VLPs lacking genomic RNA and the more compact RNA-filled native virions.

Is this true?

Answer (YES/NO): YES